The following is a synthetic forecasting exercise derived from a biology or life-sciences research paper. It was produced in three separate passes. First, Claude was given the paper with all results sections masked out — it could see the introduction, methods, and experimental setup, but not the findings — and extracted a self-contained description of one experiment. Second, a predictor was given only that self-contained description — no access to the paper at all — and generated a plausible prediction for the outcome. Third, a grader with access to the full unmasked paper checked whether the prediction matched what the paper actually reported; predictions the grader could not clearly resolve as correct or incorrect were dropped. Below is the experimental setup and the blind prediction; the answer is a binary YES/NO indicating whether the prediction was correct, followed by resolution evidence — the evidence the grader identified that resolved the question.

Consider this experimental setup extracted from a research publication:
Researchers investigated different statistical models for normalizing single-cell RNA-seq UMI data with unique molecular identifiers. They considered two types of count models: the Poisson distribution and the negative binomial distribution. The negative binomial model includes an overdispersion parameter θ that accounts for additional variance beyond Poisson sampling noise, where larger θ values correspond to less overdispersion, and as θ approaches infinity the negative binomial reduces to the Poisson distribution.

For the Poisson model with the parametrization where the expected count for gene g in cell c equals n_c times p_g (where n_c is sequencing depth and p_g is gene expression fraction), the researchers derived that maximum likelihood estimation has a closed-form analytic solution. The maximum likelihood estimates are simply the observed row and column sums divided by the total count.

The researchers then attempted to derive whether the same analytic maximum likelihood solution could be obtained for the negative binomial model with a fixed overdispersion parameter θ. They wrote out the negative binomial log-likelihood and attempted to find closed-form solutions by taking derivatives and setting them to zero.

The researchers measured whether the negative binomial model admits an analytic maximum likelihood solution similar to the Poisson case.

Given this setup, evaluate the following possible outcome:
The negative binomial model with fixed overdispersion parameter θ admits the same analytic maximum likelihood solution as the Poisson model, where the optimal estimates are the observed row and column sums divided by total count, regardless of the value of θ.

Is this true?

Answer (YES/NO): NO